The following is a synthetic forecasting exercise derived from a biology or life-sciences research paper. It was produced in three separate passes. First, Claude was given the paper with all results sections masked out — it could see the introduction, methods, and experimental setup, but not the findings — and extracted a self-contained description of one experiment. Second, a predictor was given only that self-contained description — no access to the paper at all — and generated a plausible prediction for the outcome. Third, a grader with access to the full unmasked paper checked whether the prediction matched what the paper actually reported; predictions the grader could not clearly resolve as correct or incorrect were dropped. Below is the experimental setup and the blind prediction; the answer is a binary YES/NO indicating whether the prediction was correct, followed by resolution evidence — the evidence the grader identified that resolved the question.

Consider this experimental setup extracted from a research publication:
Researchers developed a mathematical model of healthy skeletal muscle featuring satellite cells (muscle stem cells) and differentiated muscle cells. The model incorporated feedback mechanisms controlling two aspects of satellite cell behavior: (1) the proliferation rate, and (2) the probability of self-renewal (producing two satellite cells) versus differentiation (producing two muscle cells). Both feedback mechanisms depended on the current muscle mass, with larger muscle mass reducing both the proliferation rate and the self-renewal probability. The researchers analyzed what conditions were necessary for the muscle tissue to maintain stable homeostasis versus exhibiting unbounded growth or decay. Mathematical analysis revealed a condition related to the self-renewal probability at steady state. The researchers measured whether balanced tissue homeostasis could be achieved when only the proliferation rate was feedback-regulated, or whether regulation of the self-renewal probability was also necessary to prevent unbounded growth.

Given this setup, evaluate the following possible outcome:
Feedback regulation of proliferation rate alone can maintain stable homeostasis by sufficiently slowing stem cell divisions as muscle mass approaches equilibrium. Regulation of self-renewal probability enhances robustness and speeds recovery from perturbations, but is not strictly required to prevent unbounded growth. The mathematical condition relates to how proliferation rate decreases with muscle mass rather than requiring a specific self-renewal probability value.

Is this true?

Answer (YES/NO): NO